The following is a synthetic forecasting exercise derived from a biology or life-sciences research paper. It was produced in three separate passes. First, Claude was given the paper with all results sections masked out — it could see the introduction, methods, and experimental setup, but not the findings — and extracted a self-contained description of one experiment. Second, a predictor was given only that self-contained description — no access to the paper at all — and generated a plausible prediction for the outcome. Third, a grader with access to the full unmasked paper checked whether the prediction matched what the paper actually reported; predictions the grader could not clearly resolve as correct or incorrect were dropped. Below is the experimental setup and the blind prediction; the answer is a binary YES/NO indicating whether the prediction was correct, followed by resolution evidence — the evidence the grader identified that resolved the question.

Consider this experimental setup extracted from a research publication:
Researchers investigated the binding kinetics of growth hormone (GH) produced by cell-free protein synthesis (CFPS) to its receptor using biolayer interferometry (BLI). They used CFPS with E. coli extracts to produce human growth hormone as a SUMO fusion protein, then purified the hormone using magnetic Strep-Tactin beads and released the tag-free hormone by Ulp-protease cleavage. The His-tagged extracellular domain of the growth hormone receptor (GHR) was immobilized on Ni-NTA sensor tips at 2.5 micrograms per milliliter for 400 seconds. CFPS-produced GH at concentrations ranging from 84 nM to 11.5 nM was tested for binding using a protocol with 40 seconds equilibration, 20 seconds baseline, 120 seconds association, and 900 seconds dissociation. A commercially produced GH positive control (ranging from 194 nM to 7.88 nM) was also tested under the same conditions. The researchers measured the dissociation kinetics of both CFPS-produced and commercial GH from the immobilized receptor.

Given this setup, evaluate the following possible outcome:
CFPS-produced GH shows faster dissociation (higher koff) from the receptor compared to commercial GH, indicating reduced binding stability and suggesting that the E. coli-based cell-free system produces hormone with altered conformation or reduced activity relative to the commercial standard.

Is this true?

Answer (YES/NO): NO